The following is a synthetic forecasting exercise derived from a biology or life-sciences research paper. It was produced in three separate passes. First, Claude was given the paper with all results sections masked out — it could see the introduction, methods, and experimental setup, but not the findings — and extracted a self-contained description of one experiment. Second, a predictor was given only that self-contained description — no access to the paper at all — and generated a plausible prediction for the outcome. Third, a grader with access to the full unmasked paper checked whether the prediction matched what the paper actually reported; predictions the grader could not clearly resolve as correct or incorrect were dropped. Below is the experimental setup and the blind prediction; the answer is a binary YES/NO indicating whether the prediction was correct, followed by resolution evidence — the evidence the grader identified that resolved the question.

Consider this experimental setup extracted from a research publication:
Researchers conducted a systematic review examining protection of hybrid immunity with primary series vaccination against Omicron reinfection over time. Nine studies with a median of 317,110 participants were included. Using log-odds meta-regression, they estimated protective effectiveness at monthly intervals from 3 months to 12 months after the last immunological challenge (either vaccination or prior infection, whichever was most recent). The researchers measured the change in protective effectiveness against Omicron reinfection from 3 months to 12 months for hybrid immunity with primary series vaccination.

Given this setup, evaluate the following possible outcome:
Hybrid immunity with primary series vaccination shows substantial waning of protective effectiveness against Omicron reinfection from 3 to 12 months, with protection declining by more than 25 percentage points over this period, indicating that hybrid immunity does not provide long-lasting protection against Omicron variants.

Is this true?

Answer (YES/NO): NO